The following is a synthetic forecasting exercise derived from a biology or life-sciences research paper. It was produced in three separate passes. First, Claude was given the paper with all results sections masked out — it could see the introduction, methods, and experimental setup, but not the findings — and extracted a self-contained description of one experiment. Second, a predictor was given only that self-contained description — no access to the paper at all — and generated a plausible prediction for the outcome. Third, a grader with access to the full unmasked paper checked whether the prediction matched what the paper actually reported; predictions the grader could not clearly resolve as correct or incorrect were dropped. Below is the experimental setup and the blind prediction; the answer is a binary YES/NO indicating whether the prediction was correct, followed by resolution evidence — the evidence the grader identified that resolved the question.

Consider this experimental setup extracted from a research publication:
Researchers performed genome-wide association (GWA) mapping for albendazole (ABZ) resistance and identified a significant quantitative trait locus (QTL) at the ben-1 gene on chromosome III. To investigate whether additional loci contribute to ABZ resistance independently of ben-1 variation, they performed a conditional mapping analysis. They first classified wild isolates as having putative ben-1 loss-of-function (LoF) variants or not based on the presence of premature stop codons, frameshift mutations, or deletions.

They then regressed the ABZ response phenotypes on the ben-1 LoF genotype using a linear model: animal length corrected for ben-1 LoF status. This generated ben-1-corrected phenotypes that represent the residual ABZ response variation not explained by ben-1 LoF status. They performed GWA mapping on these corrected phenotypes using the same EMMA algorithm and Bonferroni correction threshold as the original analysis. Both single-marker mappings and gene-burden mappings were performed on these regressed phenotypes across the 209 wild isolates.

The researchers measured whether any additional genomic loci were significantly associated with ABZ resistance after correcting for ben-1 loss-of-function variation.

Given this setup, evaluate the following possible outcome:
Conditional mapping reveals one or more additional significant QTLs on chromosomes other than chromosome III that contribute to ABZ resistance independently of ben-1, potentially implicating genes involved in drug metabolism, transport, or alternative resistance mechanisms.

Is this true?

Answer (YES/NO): YES